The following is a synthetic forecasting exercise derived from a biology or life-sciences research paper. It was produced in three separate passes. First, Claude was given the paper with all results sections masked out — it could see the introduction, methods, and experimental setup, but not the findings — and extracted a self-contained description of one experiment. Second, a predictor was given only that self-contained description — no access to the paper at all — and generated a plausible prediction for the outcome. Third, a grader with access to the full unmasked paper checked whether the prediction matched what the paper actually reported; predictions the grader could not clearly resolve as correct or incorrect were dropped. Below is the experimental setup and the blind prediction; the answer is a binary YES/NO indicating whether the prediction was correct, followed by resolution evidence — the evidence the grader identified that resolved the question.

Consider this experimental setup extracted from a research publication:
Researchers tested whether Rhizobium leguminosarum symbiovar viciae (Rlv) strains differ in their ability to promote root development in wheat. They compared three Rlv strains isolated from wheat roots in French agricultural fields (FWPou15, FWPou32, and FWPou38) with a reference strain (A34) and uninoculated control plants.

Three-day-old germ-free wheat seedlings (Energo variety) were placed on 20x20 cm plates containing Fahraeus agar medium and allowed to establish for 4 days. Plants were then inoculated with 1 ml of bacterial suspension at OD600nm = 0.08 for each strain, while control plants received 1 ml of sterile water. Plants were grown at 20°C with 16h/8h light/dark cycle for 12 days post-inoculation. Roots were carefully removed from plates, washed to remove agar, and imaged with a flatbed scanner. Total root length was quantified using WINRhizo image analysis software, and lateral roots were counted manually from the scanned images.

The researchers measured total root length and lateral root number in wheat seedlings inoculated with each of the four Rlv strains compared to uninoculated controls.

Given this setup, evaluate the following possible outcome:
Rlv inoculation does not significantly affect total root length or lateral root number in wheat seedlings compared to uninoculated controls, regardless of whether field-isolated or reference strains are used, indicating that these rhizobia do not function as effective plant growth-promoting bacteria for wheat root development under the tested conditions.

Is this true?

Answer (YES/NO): NO